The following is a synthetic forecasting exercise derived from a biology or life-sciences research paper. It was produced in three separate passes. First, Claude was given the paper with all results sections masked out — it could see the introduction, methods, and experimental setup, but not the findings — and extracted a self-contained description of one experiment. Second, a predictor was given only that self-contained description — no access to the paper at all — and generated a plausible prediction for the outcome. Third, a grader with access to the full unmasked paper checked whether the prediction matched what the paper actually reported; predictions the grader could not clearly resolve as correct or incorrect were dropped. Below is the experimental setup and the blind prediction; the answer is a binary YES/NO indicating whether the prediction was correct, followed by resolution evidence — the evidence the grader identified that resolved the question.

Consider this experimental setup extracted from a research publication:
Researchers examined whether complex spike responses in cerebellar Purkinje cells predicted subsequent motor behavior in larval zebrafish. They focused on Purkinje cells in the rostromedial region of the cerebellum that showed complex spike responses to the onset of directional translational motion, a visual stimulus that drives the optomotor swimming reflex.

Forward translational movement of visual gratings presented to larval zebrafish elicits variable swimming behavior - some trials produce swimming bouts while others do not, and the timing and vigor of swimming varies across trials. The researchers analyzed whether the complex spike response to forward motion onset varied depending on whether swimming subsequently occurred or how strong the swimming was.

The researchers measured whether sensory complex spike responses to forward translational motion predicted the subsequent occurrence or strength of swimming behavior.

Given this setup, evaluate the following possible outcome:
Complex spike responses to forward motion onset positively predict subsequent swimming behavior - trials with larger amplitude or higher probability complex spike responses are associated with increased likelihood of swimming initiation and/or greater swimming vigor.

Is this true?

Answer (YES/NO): NO